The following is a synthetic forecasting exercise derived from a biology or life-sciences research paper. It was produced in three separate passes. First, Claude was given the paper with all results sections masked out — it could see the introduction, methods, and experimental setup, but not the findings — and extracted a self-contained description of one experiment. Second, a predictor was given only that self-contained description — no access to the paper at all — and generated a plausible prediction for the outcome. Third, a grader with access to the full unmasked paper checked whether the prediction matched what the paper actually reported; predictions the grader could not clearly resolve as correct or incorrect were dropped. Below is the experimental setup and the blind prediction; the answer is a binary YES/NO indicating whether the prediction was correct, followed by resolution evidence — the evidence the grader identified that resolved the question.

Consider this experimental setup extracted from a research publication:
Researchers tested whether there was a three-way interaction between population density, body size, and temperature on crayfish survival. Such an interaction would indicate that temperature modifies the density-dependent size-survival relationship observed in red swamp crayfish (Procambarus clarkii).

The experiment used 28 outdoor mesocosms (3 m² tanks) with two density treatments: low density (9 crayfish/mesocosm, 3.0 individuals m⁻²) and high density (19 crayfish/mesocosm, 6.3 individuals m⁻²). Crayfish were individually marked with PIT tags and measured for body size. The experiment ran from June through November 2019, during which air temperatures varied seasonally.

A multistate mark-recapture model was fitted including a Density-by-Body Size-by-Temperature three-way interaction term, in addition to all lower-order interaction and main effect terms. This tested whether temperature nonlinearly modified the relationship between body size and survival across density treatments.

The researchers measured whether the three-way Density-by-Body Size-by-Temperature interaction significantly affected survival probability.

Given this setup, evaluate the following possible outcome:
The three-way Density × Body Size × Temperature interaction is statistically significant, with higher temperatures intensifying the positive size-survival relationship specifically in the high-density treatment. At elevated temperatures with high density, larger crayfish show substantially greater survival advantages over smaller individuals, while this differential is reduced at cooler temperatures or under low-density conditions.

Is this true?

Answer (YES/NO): NO